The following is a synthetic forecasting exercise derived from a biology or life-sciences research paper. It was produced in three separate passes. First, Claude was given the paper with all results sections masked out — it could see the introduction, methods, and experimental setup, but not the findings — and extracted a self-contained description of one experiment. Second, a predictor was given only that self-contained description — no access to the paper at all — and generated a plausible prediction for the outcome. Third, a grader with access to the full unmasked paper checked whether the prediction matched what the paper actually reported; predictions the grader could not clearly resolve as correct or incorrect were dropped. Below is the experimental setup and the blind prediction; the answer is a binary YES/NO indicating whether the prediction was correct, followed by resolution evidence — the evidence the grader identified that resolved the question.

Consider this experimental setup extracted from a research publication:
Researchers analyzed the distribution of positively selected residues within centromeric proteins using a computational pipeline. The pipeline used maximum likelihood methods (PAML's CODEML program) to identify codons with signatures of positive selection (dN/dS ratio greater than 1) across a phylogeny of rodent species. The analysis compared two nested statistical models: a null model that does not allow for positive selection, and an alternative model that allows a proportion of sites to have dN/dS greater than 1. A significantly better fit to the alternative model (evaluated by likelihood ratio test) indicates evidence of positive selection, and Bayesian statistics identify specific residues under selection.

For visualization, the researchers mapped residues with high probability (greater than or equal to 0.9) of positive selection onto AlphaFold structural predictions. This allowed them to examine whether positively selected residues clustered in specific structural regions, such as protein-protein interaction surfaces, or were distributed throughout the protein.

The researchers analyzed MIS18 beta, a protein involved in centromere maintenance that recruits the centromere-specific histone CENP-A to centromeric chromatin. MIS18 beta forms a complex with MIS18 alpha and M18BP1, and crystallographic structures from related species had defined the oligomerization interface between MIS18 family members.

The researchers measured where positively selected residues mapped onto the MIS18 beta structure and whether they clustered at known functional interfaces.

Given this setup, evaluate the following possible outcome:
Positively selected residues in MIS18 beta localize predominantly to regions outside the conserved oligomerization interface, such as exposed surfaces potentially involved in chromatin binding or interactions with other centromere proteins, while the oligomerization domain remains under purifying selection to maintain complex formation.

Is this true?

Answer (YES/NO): NO